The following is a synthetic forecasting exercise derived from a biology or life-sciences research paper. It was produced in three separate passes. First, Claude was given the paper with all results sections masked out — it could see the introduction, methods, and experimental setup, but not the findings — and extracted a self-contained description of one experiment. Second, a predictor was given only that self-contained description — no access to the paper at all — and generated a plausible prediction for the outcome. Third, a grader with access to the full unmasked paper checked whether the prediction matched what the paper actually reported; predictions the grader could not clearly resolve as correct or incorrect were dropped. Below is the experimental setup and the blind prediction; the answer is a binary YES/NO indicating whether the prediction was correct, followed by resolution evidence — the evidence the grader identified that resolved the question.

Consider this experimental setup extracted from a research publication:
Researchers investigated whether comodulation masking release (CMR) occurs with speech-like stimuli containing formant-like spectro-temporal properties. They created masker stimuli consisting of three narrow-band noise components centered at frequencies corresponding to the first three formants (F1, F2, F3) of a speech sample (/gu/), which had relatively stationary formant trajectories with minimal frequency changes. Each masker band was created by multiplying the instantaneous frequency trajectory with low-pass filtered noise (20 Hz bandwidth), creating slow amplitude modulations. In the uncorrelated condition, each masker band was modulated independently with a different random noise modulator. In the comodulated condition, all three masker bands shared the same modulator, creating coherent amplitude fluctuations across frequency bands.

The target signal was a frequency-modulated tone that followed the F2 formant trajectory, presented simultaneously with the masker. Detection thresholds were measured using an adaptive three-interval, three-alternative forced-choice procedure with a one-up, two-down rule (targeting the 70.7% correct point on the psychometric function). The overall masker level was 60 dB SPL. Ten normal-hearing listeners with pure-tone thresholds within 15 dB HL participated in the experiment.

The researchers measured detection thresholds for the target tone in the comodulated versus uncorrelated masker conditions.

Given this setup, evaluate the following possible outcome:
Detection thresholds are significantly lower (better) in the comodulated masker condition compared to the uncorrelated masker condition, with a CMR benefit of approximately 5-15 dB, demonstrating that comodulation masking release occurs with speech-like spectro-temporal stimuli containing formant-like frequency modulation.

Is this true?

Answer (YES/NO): NO